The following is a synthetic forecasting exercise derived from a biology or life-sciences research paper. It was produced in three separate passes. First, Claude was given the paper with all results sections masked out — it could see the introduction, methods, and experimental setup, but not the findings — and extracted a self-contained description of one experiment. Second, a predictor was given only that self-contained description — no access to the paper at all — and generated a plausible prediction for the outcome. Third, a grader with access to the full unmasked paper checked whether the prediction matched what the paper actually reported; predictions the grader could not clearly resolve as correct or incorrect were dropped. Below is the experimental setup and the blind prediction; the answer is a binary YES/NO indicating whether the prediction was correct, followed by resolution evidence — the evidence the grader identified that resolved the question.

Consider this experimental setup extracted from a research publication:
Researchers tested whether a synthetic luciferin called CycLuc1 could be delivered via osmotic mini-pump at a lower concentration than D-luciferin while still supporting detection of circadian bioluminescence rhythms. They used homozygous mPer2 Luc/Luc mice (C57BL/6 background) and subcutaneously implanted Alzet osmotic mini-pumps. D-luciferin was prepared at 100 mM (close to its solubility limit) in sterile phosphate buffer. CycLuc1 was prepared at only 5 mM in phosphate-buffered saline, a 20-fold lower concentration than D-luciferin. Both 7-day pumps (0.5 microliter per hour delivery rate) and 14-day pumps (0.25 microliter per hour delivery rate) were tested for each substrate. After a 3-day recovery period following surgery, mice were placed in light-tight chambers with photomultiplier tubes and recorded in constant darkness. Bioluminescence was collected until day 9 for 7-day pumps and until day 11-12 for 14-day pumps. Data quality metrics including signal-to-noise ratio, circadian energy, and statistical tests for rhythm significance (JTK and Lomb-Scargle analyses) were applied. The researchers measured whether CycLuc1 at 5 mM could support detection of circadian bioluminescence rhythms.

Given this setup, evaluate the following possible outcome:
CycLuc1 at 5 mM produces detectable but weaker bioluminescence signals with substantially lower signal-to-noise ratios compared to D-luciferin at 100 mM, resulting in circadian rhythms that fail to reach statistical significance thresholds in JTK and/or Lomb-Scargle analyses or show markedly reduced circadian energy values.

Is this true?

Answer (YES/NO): NO